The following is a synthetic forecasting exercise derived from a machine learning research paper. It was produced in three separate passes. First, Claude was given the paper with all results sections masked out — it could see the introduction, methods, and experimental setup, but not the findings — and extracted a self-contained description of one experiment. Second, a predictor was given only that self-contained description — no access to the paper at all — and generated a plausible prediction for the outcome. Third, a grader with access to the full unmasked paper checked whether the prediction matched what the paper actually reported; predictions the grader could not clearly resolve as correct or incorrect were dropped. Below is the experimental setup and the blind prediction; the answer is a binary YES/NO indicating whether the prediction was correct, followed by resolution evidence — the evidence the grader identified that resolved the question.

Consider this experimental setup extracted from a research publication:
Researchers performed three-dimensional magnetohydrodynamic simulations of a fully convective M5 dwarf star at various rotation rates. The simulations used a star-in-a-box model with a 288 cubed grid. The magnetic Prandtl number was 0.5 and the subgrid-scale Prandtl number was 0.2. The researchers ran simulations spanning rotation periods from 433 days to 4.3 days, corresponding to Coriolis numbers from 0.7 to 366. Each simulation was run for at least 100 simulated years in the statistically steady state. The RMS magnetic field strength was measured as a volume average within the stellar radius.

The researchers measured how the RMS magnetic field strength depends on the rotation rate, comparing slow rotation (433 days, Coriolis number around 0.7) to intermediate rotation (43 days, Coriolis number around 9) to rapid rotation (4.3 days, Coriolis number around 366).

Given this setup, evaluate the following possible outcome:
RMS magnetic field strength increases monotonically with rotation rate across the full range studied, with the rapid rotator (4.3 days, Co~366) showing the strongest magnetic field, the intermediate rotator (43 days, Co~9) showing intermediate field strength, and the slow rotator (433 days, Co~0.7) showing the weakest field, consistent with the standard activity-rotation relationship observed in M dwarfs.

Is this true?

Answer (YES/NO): NO